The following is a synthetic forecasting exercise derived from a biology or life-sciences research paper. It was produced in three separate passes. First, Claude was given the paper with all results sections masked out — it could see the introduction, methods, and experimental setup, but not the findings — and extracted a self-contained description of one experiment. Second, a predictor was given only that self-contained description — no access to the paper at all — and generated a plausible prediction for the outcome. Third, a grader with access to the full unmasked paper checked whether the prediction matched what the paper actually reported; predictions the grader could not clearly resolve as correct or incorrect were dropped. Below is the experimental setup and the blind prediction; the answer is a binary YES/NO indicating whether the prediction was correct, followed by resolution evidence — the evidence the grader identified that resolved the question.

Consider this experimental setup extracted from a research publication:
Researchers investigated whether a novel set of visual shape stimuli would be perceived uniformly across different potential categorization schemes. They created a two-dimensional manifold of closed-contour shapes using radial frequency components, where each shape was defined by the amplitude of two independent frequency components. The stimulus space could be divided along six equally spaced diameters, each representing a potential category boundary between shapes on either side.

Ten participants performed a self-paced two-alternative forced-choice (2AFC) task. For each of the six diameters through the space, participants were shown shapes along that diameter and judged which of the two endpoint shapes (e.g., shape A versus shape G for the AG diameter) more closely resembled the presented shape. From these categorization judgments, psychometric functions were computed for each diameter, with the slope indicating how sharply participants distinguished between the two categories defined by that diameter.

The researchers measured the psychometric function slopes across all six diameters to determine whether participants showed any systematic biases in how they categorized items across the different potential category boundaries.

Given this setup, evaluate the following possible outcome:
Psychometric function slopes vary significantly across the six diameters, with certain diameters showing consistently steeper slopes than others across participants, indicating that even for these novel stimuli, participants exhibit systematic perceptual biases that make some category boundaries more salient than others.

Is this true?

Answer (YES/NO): NO